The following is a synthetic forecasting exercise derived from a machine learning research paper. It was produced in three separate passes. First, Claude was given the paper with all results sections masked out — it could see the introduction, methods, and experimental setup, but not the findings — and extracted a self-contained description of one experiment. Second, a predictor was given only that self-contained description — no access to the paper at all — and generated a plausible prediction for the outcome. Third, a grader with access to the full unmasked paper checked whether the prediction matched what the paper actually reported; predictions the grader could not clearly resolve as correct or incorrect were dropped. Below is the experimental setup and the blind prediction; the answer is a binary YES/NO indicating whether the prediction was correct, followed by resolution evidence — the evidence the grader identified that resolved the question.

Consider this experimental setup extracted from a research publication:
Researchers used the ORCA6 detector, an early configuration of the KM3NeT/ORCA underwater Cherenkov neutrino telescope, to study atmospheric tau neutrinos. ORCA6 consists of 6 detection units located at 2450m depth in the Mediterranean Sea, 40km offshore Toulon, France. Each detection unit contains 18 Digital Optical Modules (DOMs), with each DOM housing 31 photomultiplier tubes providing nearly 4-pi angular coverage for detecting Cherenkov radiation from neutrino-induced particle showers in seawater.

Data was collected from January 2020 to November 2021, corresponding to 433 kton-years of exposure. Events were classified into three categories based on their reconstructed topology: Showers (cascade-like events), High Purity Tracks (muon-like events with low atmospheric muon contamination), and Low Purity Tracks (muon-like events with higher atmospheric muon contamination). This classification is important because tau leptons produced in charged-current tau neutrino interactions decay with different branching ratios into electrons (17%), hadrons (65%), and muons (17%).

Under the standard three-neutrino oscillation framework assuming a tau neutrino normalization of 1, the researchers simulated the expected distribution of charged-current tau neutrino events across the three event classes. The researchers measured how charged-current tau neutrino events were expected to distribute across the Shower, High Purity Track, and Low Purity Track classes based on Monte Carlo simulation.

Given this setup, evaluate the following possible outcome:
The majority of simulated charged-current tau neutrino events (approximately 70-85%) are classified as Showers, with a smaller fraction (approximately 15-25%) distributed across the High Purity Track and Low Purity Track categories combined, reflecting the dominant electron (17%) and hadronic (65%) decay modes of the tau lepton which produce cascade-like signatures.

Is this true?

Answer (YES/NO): YES